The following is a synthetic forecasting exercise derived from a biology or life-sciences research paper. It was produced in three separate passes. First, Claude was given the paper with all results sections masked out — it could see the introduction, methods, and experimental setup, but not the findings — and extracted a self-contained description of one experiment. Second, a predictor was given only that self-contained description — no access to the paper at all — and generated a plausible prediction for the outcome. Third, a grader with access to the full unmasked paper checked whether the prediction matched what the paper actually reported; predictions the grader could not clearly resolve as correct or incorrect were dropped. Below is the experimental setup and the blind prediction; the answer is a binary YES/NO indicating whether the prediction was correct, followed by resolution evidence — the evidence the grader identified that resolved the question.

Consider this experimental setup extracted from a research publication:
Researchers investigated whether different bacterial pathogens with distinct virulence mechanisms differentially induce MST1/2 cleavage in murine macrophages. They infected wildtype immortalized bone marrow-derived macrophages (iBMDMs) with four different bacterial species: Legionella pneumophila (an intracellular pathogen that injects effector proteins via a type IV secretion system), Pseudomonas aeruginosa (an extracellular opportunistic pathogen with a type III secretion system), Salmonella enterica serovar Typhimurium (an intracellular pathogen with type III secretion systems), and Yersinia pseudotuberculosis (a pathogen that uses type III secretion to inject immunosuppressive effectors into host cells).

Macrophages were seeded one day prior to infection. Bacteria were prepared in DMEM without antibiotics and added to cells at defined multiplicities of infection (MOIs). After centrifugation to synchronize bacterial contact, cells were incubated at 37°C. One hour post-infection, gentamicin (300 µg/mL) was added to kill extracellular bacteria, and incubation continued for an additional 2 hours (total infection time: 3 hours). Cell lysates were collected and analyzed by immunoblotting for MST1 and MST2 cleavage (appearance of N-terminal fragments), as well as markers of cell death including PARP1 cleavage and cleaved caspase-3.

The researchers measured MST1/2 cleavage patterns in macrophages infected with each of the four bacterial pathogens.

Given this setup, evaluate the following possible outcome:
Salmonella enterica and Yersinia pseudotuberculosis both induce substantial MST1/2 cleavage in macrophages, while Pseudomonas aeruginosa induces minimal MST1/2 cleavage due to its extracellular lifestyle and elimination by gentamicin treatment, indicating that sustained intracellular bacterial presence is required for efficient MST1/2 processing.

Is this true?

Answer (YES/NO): NO